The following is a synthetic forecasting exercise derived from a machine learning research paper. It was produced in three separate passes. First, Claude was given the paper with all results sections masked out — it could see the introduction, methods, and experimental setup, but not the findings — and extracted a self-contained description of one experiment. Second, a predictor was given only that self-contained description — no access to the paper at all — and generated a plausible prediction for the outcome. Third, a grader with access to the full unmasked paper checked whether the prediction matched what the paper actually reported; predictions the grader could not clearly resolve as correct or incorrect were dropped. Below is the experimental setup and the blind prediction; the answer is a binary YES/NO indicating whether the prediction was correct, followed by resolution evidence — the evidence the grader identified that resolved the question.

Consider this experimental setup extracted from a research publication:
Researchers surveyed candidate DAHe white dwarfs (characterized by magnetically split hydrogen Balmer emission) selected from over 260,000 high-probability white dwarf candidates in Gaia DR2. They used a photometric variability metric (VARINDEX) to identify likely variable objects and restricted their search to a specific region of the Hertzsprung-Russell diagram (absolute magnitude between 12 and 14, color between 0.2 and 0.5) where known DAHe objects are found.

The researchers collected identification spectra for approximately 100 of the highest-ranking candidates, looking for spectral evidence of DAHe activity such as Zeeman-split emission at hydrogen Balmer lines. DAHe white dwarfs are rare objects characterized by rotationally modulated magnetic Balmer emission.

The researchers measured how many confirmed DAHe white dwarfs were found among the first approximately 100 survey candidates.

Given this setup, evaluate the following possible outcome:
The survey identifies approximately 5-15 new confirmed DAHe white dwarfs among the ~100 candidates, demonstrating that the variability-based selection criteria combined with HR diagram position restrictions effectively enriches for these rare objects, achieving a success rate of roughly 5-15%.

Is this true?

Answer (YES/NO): NO